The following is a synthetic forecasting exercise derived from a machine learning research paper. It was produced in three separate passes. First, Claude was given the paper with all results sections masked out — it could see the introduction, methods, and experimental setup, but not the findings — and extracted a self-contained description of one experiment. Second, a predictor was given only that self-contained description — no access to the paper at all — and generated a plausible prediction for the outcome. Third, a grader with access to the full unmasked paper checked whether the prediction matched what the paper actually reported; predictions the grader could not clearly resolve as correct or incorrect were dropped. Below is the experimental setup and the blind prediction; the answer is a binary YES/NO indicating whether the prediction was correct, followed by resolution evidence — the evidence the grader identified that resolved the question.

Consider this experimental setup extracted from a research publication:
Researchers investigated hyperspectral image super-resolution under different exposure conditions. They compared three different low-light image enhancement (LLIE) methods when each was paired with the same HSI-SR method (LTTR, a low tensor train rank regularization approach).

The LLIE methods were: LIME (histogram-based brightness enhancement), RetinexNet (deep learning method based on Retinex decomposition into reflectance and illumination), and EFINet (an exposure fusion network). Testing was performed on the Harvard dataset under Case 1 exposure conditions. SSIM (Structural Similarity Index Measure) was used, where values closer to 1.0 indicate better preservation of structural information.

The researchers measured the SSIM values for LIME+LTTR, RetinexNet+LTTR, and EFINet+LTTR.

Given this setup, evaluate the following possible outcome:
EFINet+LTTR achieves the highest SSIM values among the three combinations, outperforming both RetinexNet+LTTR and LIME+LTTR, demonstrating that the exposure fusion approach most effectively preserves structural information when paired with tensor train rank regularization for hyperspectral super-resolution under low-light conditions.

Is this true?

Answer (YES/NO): NO